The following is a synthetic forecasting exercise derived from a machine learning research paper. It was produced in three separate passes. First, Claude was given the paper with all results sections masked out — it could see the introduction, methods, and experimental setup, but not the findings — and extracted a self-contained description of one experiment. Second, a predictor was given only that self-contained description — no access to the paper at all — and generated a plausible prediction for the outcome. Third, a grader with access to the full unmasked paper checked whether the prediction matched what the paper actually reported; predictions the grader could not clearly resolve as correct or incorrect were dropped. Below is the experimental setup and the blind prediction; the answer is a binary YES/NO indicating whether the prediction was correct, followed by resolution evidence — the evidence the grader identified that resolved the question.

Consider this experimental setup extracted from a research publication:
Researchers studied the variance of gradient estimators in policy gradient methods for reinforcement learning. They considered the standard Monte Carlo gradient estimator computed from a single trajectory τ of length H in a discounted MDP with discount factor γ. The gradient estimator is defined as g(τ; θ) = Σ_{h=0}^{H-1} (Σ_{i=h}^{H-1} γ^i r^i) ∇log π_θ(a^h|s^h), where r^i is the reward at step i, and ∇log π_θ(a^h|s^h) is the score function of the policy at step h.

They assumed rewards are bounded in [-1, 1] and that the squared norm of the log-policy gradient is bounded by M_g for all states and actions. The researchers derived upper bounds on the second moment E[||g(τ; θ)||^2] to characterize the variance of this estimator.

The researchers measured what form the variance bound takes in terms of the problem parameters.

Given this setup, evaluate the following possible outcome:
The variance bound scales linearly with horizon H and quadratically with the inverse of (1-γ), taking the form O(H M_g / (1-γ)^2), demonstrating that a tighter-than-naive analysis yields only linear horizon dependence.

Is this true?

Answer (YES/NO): NO